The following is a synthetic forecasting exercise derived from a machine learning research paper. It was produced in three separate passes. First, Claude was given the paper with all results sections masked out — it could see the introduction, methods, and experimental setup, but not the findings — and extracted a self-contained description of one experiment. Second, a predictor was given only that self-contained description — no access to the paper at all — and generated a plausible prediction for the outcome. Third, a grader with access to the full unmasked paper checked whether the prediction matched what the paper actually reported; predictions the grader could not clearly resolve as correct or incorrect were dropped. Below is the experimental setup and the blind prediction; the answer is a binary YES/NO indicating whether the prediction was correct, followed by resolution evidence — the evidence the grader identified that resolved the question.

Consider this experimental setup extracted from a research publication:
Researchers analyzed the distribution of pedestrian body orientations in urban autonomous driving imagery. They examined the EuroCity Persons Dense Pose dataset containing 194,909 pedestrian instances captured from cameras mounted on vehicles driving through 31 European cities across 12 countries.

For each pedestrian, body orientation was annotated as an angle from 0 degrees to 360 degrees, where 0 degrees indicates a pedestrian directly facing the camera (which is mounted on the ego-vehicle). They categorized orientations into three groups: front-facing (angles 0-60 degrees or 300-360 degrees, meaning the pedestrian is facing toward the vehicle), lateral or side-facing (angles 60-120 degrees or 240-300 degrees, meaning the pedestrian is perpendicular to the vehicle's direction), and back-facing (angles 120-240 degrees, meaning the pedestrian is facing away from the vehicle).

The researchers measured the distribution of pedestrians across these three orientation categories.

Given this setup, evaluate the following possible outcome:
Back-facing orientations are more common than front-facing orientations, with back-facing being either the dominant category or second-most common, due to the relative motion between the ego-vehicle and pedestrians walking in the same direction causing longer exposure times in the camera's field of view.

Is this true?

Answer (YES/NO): NO